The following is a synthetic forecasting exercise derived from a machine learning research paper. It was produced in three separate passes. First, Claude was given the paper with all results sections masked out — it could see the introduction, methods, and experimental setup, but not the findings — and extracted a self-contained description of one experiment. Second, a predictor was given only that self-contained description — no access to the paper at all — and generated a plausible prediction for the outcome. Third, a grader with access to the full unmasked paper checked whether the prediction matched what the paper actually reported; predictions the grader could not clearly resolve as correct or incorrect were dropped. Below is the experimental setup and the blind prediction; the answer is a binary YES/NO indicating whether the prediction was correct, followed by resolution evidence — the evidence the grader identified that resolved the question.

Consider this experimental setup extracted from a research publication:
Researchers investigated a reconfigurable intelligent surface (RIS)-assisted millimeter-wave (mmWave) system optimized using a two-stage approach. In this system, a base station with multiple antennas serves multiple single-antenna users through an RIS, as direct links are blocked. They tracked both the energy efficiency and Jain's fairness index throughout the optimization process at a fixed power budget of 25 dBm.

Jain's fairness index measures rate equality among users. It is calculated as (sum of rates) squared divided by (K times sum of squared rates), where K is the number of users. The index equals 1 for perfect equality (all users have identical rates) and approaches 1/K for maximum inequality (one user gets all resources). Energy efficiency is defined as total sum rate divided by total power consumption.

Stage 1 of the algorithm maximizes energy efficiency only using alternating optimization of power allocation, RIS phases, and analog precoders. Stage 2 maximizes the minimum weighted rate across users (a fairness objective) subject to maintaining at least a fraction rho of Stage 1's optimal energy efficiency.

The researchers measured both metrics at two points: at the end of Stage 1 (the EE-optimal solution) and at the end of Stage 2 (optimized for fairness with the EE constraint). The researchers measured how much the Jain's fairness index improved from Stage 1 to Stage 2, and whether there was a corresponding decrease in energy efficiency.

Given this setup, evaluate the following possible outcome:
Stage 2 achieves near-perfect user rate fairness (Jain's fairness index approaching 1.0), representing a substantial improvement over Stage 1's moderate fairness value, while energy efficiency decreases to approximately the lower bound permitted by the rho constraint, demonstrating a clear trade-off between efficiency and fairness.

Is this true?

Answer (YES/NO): NO